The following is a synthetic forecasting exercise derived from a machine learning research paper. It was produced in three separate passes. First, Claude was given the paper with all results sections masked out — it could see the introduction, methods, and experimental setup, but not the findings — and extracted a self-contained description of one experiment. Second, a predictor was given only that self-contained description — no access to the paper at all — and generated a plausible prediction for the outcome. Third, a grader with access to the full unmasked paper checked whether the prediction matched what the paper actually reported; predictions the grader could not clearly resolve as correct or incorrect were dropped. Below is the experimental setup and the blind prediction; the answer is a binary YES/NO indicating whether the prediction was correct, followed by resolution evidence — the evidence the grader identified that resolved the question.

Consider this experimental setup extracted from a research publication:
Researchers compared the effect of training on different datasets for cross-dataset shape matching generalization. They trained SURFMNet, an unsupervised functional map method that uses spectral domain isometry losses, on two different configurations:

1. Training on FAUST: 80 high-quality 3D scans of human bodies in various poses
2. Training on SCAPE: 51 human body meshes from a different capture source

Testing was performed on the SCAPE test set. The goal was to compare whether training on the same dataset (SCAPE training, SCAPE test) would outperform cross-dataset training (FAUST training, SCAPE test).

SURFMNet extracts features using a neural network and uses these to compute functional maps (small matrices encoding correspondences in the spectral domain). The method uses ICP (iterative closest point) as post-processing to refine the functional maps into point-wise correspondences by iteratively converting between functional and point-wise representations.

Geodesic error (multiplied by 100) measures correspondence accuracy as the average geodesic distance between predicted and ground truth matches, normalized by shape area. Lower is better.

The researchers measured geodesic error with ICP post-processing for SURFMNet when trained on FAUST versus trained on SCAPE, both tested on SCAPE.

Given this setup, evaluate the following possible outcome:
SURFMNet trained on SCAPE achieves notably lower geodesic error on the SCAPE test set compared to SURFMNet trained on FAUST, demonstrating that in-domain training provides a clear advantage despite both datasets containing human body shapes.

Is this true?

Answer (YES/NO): YES